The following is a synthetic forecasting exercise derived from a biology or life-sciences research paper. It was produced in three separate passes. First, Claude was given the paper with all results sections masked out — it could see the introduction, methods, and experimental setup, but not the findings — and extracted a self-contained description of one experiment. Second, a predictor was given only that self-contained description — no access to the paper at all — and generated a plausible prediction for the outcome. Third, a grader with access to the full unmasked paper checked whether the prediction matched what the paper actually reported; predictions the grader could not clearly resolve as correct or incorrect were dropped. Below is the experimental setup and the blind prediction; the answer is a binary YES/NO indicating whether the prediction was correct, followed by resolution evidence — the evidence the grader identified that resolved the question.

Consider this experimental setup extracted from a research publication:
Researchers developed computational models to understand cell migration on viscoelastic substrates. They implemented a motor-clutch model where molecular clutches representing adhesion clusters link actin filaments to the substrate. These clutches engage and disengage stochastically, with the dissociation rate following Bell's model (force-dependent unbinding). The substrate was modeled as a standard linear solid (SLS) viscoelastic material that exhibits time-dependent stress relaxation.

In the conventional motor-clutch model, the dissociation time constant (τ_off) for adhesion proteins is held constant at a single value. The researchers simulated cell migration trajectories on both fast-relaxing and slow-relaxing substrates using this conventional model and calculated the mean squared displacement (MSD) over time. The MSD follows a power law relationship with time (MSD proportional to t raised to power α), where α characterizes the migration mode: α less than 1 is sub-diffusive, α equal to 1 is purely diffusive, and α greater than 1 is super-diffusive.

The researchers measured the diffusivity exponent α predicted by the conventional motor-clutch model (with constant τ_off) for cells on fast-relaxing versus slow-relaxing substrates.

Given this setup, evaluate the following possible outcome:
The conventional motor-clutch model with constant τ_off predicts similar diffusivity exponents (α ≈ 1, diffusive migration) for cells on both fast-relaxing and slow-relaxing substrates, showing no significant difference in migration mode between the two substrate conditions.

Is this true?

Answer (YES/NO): YES